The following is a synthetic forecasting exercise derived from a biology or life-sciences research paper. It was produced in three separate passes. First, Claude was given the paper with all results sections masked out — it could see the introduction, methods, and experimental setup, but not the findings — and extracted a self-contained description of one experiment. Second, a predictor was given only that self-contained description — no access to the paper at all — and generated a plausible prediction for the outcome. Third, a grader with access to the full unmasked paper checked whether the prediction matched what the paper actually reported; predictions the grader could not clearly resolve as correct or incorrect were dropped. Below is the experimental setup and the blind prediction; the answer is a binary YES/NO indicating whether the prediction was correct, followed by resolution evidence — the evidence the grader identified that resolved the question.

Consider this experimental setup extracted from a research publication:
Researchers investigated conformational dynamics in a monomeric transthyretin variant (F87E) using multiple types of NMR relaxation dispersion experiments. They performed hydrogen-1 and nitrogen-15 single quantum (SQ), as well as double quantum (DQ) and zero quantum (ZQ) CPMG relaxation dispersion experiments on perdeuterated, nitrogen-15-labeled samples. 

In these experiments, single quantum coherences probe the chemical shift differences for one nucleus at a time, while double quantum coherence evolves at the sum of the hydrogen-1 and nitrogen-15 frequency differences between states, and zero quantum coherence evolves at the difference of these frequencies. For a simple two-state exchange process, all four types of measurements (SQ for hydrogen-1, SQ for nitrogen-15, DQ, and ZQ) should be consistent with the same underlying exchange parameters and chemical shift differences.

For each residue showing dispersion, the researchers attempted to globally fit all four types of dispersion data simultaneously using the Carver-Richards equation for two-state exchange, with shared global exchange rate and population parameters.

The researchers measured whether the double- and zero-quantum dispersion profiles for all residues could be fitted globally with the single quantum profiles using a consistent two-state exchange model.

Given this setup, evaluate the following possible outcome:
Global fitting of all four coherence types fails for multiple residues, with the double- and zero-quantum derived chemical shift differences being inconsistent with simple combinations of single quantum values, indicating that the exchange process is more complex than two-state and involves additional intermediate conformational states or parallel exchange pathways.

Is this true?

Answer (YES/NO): NO